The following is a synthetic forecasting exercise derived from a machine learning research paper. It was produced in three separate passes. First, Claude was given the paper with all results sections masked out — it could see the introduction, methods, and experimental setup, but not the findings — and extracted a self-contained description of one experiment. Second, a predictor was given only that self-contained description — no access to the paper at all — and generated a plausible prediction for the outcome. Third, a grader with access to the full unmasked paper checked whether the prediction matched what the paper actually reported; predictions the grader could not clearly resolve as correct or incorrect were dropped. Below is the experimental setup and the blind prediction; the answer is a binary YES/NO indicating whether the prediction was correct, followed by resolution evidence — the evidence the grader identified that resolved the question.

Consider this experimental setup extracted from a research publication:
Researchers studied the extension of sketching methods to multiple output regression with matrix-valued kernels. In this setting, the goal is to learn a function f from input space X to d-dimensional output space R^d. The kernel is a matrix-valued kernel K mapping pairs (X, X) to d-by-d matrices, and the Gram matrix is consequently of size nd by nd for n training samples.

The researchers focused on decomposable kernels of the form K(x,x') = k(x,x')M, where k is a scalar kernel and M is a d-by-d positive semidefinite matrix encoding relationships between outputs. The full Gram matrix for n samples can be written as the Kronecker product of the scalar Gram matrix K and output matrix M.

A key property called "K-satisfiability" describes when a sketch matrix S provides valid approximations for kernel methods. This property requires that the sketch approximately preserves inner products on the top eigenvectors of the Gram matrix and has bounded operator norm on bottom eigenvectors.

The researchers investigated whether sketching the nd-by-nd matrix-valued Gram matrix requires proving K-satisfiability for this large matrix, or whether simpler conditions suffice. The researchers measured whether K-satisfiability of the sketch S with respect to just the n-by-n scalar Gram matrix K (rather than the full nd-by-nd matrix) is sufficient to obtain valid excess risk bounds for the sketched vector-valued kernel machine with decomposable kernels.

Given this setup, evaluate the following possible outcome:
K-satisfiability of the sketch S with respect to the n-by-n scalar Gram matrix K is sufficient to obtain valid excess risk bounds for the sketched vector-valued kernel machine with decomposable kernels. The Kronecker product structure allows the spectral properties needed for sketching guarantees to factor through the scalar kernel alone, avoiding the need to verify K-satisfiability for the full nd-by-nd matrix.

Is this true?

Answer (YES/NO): YES